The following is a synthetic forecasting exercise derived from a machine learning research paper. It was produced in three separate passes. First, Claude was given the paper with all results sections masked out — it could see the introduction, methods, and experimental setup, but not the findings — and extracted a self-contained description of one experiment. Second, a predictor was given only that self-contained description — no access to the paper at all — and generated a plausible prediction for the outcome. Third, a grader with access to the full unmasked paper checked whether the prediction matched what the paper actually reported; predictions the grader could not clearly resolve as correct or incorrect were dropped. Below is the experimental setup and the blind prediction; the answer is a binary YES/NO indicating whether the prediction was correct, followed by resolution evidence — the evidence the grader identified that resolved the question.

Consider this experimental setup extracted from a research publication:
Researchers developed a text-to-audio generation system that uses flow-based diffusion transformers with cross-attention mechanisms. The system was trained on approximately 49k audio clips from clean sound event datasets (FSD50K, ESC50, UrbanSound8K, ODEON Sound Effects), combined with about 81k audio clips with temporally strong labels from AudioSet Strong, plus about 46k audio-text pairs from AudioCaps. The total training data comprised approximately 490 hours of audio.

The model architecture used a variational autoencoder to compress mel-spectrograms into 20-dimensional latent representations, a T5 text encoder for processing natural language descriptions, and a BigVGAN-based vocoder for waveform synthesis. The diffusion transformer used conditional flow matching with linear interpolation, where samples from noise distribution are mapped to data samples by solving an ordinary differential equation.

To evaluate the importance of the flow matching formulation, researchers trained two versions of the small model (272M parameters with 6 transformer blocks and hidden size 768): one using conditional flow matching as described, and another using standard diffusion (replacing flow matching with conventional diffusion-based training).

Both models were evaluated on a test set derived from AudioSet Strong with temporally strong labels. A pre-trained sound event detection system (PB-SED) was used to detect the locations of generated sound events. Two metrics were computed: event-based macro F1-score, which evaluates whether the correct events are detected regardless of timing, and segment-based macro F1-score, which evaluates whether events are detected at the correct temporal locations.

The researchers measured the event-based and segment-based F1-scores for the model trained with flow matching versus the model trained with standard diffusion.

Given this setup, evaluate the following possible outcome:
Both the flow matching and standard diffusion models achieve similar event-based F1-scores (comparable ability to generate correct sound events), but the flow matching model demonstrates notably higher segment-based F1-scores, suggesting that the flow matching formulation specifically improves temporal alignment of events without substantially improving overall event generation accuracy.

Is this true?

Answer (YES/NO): NO